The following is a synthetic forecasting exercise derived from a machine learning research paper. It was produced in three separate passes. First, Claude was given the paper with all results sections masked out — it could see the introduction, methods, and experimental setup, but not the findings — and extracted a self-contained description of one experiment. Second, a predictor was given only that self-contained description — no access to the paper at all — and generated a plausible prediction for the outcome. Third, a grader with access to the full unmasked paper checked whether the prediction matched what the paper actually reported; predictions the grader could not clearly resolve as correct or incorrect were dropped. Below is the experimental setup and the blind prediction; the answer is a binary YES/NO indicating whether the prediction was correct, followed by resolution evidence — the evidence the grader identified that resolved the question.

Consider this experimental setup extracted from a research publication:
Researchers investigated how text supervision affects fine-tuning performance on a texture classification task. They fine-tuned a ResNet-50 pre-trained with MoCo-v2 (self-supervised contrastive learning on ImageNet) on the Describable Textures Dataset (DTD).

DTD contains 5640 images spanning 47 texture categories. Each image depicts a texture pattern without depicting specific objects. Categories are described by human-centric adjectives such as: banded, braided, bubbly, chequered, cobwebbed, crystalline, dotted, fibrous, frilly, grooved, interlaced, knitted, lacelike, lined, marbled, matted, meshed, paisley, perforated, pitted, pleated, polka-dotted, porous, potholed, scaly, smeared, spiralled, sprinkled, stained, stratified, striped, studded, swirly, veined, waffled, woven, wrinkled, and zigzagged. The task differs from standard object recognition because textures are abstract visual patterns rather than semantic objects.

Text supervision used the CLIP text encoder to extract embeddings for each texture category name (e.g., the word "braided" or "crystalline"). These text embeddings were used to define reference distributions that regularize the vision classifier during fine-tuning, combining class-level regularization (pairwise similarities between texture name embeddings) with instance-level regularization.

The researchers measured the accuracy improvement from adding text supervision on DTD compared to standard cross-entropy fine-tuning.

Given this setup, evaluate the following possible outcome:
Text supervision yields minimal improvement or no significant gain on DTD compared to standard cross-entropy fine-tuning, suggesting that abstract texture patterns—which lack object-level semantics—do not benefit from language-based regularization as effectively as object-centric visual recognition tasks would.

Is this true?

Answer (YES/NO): NO